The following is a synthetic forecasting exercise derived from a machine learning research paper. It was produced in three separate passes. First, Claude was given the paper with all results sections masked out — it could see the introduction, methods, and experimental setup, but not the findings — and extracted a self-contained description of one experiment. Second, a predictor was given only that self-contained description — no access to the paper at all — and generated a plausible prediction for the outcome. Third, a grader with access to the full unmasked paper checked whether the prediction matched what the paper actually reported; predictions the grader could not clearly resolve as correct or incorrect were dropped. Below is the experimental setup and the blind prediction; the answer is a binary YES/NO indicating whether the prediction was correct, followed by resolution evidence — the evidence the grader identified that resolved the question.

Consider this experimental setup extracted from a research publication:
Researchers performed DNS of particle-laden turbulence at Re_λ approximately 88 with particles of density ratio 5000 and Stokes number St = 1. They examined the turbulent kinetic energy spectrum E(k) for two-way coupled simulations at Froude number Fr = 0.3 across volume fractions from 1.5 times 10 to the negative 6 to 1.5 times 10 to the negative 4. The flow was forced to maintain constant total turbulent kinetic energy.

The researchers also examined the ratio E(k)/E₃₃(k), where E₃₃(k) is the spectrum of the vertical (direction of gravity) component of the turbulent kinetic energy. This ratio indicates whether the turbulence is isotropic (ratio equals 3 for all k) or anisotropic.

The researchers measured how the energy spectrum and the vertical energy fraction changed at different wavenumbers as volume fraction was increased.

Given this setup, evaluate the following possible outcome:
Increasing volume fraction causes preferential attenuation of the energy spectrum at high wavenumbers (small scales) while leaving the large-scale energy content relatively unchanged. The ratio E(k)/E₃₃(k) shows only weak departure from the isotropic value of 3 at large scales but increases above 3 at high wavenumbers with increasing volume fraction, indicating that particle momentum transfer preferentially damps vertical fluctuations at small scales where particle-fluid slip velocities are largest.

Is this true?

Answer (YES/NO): NO